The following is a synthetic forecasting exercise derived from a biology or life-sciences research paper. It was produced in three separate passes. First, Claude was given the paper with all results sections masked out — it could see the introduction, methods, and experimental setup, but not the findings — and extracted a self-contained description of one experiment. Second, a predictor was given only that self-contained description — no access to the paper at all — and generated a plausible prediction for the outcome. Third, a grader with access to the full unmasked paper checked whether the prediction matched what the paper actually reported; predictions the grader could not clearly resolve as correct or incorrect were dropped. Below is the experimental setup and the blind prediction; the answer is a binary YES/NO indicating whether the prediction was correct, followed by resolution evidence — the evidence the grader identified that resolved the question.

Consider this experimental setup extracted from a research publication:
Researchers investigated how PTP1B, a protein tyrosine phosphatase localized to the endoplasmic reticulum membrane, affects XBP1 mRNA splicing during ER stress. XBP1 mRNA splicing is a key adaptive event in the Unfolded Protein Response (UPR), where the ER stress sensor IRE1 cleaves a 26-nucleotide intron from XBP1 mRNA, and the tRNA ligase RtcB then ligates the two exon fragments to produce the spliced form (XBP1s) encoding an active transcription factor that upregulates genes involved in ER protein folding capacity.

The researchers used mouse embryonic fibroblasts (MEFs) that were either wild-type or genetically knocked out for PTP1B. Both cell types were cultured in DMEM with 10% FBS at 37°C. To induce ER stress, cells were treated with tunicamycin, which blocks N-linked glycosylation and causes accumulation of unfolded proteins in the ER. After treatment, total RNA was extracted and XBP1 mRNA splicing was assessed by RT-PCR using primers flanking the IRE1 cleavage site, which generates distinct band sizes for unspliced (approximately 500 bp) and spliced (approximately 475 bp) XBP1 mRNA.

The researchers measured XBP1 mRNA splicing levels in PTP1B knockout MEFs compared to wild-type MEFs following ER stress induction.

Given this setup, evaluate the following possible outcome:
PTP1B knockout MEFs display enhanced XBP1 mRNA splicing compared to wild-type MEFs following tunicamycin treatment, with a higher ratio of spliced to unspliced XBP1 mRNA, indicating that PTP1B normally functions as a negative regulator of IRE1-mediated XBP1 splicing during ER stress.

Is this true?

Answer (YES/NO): NO